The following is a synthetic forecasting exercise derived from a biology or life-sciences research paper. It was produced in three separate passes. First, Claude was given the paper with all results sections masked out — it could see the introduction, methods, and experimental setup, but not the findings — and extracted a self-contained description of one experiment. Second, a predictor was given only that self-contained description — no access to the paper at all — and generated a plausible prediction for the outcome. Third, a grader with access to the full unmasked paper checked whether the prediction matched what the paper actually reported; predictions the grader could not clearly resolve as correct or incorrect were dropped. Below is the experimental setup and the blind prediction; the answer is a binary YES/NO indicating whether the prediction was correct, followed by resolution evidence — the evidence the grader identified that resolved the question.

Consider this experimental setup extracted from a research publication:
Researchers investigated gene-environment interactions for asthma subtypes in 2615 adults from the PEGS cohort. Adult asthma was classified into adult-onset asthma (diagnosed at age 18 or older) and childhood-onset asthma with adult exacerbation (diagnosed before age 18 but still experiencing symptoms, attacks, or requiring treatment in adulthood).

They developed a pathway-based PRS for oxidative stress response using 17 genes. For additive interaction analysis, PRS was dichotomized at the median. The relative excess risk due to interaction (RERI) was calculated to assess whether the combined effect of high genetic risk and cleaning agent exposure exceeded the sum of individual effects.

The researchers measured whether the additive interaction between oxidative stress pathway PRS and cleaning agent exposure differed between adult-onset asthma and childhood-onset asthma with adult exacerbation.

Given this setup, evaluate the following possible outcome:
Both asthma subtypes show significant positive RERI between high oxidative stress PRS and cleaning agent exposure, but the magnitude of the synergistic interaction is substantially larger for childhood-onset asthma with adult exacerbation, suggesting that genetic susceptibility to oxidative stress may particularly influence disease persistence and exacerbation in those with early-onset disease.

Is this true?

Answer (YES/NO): NO